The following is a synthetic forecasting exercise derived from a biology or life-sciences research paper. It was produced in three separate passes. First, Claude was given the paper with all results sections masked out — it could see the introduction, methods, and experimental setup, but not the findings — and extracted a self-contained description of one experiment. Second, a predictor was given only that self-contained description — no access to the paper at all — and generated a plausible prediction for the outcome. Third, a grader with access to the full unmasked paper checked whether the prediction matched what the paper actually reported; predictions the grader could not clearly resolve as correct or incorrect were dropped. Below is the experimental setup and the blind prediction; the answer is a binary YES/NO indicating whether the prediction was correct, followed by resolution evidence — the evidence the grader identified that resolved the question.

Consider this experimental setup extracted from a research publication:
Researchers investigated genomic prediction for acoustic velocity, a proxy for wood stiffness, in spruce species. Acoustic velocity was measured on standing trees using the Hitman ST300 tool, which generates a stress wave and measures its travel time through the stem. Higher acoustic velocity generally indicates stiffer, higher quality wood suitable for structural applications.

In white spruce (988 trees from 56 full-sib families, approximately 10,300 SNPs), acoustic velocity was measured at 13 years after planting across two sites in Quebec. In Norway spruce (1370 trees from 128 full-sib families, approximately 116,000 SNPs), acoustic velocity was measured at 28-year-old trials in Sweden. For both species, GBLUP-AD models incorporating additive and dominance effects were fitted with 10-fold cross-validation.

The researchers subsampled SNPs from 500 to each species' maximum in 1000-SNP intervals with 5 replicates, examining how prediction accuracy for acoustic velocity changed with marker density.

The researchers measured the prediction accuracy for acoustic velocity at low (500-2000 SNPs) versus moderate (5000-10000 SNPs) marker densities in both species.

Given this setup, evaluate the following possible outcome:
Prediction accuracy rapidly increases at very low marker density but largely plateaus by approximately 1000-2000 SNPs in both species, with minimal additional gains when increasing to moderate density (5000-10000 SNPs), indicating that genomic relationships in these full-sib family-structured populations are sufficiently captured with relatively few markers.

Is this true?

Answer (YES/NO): NO